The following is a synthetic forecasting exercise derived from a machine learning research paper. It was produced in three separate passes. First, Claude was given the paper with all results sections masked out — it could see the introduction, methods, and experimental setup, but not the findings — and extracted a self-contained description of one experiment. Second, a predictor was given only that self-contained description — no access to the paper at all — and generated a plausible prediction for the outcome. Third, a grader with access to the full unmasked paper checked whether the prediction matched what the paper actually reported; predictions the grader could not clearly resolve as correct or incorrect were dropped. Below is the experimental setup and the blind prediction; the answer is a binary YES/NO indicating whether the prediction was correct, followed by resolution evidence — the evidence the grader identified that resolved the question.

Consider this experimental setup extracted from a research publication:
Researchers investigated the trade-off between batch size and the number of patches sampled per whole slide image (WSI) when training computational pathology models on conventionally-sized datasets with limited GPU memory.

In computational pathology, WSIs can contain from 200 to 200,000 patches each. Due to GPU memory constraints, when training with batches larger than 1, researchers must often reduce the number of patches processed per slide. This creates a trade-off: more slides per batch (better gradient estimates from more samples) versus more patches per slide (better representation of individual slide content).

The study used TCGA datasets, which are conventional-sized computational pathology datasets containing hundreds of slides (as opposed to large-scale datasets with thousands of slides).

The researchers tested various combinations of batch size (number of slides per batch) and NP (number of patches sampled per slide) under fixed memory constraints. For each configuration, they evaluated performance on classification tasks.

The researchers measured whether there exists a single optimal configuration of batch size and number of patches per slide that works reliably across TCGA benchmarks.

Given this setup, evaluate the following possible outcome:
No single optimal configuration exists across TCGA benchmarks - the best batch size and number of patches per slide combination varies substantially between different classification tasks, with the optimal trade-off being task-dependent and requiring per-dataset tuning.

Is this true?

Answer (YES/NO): YES